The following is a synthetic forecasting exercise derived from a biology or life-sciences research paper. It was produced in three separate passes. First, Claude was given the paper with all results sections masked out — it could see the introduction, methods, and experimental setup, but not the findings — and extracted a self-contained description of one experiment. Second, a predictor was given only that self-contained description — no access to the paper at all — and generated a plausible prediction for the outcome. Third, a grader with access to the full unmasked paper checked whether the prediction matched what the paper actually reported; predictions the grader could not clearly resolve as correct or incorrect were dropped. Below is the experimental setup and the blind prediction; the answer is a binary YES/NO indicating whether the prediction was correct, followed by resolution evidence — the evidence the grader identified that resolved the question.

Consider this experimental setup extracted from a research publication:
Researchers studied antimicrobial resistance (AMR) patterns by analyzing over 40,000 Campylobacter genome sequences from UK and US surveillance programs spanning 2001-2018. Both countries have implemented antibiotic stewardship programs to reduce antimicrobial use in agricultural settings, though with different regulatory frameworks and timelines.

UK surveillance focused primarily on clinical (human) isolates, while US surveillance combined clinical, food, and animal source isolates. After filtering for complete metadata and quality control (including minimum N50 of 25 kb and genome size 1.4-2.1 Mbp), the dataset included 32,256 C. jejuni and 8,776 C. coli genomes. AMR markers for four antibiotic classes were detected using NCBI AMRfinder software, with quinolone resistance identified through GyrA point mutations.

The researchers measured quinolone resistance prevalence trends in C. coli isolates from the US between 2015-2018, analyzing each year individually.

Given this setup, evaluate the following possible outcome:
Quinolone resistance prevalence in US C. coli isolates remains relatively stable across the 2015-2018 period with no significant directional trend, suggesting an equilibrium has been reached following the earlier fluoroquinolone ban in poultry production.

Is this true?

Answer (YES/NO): YES